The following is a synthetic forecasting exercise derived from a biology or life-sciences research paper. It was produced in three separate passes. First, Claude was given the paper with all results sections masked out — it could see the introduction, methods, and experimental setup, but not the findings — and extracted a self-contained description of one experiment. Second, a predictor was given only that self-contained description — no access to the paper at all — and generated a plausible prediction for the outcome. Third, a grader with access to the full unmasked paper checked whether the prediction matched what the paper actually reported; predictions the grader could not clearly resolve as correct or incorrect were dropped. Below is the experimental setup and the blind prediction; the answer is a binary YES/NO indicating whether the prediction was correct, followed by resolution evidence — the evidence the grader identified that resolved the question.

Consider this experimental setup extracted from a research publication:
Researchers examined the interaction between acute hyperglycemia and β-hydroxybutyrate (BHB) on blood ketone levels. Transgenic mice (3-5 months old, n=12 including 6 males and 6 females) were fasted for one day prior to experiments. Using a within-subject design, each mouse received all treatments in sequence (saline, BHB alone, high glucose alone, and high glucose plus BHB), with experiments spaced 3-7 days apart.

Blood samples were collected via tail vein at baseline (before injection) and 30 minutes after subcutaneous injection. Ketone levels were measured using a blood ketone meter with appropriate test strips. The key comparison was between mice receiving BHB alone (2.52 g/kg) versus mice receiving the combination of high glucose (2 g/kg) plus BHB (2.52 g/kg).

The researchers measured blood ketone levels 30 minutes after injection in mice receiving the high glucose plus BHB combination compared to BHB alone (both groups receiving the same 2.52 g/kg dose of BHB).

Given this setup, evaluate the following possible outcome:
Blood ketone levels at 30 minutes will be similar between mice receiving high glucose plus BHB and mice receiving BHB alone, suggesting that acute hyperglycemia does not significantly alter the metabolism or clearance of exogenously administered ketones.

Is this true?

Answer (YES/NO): NO